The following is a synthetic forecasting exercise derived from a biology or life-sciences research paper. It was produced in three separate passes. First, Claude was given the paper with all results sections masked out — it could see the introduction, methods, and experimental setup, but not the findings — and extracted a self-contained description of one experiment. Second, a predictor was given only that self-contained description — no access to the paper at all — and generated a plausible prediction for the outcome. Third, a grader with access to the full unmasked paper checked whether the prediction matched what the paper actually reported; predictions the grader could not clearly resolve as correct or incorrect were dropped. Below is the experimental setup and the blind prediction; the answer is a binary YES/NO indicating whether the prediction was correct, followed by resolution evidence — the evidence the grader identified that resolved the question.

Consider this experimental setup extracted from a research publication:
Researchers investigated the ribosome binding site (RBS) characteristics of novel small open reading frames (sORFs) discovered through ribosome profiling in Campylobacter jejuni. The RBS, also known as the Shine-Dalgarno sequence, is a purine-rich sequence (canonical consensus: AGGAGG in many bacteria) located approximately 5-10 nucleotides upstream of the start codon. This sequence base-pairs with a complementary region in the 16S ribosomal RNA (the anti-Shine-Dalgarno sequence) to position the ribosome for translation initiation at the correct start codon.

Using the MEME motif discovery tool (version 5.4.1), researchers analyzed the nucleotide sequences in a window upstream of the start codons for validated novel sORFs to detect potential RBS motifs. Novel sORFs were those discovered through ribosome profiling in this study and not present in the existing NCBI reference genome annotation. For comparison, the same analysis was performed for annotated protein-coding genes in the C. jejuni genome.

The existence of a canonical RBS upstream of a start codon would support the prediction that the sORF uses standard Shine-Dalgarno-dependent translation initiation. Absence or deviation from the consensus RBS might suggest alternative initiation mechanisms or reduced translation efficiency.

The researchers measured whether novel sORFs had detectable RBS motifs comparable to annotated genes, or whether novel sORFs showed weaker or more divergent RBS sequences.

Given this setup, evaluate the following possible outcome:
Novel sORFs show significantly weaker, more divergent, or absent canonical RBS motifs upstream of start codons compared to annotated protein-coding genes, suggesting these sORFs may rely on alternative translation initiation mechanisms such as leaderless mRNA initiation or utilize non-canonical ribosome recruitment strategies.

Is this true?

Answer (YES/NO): NO